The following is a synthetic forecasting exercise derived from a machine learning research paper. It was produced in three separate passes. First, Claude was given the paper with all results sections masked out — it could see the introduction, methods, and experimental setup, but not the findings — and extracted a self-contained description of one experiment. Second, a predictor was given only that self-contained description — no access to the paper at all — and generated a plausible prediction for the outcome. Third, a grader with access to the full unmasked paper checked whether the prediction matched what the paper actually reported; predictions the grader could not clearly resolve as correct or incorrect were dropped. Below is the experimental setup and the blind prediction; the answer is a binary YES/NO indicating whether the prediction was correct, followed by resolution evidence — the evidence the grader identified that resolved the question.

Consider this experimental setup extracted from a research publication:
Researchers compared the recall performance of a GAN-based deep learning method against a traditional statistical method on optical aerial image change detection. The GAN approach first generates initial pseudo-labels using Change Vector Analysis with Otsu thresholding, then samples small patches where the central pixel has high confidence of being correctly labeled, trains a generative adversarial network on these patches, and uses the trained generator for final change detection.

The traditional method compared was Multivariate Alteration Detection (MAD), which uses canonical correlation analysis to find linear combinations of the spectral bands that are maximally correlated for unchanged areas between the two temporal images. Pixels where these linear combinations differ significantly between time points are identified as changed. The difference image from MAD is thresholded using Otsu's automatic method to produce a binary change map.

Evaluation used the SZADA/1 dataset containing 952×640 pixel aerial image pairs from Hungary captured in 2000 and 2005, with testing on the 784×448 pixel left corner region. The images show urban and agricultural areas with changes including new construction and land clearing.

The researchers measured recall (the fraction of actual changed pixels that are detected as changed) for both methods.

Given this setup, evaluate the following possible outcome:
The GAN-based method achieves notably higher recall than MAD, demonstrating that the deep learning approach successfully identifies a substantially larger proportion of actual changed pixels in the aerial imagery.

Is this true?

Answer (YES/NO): NO